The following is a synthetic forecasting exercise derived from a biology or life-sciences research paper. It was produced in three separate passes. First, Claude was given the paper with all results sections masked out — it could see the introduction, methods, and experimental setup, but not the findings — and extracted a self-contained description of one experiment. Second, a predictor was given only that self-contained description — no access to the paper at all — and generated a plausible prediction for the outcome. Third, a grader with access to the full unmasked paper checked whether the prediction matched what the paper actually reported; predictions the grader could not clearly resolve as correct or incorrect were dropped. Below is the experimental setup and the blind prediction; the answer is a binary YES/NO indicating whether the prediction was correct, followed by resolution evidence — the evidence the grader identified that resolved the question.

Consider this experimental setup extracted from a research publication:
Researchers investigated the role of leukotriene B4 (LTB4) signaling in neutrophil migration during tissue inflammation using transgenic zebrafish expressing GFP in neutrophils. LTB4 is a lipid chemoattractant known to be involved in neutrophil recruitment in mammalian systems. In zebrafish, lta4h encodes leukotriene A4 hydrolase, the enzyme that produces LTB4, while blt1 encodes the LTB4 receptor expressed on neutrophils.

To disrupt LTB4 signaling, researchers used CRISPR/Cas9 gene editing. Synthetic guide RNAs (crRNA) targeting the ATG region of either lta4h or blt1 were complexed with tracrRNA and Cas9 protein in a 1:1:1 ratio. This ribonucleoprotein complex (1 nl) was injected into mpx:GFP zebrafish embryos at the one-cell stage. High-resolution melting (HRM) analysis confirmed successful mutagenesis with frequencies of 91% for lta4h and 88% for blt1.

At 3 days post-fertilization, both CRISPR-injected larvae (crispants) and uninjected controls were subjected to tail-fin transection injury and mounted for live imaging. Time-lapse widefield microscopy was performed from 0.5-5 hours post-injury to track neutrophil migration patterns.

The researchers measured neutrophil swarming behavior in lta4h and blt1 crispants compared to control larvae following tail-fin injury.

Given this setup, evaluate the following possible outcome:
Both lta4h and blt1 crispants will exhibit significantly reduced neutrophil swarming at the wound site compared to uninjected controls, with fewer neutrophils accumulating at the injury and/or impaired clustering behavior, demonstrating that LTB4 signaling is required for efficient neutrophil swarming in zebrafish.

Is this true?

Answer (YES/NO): NO